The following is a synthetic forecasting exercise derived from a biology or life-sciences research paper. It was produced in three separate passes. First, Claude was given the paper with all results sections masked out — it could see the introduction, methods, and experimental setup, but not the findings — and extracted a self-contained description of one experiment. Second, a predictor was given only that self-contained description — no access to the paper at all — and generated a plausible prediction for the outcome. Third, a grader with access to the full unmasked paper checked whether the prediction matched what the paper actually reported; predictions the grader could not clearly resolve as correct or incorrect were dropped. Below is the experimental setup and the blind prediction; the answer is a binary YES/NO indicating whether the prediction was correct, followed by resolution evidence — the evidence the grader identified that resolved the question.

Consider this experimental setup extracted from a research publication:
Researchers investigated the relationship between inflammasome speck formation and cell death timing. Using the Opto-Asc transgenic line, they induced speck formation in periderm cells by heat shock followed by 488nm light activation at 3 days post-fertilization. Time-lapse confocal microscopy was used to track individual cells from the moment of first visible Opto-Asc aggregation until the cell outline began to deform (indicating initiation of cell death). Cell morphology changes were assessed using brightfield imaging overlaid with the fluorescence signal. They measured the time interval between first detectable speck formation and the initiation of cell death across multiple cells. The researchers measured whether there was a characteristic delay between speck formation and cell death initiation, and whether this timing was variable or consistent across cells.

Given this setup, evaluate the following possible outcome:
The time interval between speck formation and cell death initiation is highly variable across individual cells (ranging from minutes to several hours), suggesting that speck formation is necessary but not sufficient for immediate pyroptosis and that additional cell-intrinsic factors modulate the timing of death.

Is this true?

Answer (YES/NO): NO